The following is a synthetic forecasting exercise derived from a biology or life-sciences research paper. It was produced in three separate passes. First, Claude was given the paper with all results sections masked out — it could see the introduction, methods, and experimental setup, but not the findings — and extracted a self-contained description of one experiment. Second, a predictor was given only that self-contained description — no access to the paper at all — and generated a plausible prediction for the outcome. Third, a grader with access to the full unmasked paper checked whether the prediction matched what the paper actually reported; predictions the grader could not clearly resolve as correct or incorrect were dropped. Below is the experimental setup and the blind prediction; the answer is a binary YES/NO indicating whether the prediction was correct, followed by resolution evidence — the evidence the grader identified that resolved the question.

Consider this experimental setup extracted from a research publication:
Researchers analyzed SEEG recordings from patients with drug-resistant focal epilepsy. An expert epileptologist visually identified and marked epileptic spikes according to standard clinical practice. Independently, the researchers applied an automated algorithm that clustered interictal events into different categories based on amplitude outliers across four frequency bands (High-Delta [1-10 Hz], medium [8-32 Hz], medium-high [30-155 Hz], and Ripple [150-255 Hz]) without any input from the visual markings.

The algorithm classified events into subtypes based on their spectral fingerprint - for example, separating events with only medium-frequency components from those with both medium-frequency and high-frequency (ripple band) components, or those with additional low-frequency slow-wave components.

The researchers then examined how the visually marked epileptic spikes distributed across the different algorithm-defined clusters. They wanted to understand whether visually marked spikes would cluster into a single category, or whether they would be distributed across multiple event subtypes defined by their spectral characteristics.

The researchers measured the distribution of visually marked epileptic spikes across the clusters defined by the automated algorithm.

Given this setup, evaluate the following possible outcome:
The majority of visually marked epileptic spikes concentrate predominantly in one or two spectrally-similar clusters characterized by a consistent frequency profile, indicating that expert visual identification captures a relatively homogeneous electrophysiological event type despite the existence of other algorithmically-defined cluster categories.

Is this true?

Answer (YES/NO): NO